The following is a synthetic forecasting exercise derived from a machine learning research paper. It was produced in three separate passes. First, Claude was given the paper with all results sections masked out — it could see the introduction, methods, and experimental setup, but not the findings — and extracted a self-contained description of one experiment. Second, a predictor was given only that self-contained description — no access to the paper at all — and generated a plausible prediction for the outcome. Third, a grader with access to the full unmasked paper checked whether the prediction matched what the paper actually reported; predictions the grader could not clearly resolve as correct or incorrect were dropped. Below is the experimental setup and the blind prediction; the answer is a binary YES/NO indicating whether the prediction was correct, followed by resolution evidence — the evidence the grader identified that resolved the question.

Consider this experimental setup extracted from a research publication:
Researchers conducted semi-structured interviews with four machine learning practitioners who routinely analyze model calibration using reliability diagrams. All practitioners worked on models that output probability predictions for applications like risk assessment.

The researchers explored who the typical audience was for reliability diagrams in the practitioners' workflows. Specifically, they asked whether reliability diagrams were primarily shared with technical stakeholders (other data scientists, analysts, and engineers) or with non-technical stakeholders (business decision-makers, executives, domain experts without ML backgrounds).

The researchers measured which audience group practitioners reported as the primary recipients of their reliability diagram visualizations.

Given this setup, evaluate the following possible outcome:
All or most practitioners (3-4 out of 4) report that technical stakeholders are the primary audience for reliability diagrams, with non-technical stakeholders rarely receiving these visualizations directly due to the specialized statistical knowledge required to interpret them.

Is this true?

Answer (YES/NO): NO